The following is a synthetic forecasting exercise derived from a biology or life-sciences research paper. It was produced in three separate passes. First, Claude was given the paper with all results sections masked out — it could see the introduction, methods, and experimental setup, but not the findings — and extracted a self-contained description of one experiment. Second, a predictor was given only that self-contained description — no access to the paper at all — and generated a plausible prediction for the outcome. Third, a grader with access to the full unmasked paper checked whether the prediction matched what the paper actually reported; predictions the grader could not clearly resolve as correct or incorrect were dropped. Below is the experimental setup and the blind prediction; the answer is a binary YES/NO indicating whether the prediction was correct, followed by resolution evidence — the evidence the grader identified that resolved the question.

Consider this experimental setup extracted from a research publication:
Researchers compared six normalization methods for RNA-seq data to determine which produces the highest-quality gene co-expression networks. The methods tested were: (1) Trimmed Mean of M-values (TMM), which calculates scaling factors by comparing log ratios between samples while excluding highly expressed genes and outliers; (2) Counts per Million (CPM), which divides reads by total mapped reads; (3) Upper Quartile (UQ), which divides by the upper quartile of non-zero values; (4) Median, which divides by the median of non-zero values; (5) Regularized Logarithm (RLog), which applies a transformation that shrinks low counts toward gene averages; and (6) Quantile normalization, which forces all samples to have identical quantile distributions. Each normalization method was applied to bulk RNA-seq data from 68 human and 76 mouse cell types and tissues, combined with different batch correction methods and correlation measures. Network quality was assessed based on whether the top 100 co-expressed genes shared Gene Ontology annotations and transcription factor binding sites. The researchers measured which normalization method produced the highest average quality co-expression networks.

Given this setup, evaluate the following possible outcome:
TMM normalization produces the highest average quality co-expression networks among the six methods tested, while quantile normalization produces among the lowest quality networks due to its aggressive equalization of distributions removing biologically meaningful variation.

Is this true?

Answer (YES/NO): NO